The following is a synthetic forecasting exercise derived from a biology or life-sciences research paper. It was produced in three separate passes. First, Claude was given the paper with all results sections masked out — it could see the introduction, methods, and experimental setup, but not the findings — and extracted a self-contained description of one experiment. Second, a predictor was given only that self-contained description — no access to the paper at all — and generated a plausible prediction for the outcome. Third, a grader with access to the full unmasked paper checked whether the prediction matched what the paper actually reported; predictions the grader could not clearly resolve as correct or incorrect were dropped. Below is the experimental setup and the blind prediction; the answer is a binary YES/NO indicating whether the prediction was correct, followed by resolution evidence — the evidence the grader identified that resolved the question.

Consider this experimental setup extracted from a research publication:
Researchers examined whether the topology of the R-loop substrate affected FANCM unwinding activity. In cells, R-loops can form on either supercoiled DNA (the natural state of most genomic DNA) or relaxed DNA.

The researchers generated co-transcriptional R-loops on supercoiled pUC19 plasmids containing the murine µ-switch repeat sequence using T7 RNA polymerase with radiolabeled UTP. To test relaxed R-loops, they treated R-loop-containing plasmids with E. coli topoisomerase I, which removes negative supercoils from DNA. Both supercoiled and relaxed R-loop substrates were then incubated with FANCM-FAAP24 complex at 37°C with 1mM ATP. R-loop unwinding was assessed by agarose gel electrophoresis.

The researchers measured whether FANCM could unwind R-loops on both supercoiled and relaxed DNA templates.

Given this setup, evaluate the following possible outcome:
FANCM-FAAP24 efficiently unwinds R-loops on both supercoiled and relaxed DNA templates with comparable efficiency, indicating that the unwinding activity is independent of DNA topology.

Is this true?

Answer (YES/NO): YES